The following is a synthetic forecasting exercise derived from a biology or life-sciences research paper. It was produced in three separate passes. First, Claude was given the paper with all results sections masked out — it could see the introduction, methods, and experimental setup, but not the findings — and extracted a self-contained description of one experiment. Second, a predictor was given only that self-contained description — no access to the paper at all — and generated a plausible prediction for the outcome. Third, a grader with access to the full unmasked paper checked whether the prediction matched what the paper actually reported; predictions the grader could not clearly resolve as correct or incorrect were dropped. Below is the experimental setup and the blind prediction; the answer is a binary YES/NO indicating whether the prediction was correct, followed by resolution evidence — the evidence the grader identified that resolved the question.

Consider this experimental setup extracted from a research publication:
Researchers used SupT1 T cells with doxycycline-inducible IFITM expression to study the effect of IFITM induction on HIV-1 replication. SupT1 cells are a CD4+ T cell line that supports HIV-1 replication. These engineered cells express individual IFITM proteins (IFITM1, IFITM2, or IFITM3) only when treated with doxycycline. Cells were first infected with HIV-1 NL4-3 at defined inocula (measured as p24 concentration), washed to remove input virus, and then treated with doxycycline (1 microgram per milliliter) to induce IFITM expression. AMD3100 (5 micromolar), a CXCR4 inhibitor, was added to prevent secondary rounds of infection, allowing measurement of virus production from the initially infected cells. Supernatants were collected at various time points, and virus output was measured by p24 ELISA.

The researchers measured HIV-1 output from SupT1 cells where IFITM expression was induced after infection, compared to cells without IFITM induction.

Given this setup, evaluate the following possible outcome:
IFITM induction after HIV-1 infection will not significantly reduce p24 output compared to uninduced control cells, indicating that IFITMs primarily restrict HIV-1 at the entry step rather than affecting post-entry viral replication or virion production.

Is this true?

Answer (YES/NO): NO